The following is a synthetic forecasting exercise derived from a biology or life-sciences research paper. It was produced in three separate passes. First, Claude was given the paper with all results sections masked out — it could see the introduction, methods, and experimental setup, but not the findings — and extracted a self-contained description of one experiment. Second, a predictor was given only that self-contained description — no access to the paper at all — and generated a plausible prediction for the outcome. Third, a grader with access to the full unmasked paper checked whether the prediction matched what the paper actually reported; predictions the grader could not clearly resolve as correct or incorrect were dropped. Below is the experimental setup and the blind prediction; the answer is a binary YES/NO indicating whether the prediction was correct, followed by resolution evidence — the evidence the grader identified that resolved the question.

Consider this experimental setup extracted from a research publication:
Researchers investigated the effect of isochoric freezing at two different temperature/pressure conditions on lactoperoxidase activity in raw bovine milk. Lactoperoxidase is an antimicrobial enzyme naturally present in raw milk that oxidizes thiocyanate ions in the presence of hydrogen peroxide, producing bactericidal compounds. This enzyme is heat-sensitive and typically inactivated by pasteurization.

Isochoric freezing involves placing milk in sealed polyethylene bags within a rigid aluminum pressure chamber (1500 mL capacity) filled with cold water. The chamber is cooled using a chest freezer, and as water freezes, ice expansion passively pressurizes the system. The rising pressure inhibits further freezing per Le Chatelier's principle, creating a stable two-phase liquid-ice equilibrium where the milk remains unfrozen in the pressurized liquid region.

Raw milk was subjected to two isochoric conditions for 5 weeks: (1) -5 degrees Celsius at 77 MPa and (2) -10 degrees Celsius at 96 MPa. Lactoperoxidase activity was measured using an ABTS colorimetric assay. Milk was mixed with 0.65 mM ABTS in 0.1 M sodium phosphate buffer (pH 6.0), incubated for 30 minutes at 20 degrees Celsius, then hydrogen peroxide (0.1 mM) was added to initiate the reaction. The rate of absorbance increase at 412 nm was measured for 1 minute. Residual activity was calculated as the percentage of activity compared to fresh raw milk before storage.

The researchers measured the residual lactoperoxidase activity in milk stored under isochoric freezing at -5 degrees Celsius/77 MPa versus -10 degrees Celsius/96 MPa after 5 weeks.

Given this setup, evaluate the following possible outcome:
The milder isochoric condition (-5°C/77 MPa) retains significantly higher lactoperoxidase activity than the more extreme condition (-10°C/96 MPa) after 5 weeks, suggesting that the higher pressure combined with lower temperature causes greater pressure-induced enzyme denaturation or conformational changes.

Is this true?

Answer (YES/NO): NO